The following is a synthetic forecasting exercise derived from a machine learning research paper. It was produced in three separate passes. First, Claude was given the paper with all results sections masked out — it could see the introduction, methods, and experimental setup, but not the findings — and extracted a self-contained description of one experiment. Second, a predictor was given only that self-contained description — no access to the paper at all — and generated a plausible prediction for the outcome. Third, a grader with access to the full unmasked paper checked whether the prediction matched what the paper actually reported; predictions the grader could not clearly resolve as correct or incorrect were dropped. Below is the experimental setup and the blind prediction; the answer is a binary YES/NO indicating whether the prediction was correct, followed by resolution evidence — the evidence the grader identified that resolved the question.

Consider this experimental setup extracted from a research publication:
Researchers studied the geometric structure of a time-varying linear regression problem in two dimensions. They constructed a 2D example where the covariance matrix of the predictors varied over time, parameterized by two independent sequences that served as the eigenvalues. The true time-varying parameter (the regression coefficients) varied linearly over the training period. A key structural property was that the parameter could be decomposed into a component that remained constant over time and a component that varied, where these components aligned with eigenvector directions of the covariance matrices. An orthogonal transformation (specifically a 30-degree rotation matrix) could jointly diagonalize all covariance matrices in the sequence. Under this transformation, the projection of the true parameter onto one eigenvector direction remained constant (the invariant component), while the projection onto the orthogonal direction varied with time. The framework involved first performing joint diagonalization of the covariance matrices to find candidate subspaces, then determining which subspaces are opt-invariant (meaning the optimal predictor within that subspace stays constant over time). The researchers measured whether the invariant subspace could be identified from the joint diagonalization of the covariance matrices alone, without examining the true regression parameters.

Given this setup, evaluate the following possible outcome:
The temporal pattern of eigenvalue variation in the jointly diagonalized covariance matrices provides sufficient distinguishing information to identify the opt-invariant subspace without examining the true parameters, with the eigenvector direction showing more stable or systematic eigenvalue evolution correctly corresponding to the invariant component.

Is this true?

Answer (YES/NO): NO